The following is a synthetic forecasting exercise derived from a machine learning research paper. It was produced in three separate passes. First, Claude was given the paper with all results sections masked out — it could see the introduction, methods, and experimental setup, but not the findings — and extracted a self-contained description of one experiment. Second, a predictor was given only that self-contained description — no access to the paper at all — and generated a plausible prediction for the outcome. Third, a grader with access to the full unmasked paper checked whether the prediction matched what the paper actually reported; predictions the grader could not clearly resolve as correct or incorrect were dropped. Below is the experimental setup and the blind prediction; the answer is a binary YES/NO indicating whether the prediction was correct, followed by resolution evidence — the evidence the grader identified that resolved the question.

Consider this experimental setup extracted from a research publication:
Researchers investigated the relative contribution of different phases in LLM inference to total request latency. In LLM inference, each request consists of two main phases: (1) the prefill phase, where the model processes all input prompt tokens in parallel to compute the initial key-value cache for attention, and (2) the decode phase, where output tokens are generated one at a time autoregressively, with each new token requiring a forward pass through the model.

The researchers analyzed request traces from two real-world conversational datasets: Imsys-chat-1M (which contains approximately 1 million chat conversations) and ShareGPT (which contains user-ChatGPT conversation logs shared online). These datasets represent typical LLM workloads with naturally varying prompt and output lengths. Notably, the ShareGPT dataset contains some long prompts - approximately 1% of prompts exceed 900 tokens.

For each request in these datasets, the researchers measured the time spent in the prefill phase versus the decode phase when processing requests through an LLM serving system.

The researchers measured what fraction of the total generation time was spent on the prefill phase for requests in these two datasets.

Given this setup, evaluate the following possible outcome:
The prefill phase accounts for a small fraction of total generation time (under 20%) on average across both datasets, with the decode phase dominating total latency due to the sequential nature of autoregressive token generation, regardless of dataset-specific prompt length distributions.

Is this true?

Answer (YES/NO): YES